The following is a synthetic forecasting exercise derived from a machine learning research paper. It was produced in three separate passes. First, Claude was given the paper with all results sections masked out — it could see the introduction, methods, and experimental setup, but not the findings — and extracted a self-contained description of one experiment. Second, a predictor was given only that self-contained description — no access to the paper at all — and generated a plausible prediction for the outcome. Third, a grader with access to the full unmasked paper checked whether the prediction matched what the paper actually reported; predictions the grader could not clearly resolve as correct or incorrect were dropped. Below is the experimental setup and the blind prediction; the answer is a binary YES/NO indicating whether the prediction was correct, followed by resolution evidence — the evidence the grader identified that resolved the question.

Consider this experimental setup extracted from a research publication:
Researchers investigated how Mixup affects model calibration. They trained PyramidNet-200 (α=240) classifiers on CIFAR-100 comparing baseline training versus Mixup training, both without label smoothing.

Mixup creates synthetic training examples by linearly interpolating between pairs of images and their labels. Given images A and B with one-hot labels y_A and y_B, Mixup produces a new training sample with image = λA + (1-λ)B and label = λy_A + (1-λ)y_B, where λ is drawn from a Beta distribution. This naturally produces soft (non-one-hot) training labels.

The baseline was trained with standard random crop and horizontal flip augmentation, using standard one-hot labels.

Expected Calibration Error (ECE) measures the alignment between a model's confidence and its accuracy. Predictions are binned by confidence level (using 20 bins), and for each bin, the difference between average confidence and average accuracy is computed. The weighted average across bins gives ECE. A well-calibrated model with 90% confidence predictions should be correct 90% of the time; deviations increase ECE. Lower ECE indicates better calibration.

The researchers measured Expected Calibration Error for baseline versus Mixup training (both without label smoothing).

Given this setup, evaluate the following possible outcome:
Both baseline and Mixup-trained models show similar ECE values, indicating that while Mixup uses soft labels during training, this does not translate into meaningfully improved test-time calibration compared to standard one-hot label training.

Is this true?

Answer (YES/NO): YES